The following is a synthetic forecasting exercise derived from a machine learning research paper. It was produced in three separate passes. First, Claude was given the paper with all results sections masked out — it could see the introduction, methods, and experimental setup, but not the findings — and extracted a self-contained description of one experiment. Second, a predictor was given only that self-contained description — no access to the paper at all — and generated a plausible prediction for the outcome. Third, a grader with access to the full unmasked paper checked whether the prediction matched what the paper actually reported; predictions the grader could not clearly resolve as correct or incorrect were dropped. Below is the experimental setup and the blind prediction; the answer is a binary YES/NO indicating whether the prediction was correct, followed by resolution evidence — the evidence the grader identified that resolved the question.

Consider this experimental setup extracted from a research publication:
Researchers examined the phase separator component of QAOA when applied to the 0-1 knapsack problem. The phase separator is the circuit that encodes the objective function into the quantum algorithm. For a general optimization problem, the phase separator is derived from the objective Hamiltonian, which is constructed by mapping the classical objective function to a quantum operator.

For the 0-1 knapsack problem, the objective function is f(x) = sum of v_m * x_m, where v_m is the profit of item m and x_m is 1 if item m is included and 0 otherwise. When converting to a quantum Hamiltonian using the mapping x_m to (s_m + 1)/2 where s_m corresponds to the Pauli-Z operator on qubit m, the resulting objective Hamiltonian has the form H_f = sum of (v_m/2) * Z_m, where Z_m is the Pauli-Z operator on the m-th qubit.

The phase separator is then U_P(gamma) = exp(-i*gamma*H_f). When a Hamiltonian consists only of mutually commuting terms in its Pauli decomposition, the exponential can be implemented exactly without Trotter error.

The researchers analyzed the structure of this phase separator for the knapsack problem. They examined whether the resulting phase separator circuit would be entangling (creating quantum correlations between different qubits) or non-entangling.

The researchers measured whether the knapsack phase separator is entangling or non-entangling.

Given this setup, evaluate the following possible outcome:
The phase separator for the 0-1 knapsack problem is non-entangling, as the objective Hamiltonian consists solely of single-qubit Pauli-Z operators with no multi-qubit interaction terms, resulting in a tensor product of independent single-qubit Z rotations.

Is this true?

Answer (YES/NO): YES